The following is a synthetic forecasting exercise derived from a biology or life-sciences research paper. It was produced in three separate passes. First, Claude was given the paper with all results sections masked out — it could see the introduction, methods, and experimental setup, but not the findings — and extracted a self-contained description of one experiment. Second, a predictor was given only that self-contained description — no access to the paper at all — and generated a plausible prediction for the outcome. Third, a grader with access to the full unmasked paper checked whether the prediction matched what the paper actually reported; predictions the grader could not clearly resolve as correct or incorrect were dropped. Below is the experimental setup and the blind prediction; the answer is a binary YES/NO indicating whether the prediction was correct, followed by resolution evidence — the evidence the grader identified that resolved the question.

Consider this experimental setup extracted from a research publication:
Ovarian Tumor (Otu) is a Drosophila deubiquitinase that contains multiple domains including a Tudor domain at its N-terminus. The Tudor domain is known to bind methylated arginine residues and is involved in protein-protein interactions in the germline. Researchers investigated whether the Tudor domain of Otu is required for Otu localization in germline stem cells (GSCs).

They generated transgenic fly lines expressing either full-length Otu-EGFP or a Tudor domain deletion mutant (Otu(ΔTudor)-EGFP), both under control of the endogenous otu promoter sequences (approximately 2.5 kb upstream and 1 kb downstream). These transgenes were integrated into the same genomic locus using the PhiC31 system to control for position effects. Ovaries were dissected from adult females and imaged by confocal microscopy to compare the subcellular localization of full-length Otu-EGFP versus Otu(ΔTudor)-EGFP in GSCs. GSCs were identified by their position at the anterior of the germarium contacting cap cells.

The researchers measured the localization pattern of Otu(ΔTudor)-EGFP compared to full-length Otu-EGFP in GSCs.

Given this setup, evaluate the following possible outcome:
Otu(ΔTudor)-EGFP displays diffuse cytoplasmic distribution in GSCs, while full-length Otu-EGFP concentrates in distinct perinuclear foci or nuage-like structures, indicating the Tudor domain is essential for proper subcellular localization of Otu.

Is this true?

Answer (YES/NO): NO